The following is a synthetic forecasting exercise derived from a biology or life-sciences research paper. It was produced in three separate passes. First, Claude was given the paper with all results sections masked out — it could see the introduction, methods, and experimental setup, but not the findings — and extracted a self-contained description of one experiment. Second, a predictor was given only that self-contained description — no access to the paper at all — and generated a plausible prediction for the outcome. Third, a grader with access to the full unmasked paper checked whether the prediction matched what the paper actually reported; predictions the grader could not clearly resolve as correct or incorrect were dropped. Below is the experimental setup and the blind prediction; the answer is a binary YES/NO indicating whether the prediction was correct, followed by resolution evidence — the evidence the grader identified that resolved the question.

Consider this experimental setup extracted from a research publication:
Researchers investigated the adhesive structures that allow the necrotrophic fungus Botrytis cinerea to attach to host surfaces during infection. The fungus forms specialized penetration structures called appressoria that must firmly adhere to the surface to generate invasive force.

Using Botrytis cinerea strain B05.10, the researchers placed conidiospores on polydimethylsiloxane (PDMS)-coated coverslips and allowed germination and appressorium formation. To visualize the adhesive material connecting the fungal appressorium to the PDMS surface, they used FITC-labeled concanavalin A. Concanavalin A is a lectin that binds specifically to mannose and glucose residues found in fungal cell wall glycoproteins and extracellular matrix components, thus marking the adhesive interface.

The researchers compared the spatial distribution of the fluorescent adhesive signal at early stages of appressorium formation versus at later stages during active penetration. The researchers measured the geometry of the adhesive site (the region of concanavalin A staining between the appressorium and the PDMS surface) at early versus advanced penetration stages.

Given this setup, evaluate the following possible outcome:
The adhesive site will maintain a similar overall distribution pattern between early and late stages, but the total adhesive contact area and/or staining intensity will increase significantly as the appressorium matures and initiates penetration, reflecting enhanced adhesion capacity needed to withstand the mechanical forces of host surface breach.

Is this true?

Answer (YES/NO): NO